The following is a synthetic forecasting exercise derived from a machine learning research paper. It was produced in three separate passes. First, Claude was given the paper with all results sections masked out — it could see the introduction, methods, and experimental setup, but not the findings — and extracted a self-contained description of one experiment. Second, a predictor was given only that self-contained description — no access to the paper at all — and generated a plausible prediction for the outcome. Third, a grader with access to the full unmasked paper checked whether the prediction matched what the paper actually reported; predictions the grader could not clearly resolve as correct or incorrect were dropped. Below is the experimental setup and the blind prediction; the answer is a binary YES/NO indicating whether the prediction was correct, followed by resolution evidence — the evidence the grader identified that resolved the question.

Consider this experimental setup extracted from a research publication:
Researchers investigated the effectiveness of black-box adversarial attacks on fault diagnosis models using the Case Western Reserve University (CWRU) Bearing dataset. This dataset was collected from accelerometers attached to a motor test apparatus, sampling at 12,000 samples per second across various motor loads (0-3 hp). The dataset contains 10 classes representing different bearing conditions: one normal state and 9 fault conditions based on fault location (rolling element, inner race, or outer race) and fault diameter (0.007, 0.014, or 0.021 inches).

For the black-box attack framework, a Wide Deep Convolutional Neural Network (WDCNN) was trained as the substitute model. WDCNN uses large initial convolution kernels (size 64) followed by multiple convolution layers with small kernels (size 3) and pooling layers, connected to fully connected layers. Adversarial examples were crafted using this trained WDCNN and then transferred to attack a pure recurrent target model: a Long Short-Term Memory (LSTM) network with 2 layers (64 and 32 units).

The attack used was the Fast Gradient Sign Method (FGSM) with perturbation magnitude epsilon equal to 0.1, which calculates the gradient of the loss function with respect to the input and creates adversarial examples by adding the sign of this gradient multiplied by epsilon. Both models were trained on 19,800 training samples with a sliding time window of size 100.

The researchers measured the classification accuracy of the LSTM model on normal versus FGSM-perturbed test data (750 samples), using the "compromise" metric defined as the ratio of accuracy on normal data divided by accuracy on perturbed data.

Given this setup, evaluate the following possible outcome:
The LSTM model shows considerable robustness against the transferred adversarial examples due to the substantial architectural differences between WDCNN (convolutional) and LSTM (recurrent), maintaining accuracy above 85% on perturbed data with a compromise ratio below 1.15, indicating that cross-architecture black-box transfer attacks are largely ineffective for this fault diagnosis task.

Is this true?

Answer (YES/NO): NO